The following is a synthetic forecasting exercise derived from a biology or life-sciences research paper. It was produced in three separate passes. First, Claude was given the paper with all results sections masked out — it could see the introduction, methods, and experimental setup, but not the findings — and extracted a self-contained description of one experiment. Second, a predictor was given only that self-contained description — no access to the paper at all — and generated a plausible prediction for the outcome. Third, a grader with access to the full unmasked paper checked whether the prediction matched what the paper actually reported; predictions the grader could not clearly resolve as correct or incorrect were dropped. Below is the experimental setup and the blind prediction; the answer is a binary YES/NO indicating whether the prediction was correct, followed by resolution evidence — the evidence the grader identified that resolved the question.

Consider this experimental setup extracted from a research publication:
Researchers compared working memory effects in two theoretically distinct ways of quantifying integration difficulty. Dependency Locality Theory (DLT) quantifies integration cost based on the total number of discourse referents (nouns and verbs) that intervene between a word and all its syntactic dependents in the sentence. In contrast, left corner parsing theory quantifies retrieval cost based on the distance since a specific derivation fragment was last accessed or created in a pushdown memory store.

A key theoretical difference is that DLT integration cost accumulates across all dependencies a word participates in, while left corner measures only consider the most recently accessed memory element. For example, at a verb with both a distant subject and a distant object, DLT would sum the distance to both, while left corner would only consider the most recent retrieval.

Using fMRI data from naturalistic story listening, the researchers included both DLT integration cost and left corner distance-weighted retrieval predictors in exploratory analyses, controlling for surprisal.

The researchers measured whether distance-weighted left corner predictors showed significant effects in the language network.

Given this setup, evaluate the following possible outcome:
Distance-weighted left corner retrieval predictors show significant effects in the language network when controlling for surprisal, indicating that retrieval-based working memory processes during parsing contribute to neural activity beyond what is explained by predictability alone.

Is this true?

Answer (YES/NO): NO